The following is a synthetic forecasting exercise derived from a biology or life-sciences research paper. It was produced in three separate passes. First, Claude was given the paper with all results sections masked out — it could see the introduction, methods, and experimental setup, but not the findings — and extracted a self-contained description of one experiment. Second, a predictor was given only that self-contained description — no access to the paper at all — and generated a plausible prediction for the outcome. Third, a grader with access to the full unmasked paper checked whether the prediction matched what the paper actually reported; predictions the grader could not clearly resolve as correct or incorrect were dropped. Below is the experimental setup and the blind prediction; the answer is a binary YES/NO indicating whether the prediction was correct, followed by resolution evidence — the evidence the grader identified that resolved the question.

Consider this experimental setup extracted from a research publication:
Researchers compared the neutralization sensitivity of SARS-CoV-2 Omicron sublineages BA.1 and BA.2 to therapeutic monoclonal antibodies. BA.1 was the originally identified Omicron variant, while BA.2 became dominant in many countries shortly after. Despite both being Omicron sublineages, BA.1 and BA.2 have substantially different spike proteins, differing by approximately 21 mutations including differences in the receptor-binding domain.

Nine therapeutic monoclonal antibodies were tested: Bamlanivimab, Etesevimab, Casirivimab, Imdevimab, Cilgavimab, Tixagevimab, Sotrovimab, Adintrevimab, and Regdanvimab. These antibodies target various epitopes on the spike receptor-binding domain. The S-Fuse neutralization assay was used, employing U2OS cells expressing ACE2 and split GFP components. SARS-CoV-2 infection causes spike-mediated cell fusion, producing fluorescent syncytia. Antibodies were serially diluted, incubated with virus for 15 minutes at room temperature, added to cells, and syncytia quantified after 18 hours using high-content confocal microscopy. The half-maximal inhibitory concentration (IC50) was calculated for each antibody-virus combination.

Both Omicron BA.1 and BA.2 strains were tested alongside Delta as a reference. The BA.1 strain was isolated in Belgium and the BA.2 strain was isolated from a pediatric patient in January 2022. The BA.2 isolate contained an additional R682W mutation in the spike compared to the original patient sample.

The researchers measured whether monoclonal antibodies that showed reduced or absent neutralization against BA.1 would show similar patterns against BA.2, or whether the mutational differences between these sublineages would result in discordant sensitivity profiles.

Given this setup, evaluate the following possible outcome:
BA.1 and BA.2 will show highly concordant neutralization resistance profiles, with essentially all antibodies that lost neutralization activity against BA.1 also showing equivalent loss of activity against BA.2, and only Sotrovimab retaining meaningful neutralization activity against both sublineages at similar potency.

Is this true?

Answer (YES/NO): NO